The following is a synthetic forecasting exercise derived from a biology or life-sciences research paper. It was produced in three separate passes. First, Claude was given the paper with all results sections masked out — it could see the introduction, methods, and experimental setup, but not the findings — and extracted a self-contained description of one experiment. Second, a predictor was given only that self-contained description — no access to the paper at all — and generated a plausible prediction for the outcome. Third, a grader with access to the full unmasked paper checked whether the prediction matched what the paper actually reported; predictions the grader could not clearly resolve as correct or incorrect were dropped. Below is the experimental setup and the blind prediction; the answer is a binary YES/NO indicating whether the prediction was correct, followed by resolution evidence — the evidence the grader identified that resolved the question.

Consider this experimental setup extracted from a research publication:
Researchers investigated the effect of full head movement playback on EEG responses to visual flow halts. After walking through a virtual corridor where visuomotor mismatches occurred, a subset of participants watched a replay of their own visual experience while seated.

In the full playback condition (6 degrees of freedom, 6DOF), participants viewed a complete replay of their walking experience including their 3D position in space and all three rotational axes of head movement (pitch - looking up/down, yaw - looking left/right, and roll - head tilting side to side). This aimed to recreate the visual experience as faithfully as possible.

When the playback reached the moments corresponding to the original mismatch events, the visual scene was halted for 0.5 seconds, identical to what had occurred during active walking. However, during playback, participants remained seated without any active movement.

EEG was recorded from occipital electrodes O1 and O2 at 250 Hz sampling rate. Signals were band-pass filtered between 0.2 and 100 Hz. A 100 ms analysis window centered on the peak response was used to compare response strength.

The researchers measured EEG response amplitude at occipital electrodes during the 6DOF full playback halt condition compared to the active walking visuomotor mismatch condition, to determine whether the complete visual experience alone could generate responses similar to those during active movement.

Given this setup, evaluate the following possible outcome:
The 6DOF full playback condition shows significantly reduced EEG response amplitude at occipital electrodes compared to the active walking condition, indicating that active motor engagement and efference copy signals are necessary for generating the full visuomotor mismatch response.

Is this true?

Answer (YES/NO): YES